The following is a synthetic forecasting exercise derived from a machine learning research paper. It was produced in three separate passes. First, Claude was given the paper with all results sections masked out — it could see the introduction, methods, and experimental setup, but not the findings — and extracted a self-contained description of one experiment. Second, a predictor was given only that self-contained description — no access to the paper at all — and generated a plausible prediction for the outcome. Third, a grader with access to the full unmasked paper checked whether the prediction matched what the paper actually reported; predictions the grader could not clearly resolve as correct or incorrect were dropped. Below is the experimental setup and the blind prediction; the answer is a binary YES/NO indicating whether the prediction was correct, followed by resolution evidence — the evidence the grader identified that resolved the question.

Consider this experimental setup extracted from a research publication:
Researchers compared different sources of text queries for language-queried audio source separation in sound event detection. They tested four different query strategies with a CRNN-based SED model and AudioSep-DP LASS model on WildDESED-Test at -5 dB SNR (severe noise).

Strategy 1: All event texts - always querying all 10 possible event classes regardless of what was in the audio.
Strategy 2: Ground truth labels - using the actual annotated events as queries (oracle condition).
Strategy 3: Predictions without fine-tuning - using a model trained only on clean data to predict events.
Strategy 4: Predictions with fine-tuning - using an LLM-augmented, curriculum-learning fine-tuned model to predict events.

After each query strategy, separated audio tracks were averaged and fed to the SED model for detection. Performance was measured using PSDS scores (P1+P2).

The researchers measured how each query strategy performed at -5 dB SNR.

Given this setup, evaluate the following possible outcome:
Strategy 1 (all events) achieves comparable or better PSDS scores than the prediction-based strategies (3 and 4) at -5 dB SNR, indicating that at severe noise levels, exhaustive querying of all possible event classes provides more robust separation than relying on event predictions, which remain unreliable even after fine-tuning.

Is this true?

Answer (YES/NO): NO